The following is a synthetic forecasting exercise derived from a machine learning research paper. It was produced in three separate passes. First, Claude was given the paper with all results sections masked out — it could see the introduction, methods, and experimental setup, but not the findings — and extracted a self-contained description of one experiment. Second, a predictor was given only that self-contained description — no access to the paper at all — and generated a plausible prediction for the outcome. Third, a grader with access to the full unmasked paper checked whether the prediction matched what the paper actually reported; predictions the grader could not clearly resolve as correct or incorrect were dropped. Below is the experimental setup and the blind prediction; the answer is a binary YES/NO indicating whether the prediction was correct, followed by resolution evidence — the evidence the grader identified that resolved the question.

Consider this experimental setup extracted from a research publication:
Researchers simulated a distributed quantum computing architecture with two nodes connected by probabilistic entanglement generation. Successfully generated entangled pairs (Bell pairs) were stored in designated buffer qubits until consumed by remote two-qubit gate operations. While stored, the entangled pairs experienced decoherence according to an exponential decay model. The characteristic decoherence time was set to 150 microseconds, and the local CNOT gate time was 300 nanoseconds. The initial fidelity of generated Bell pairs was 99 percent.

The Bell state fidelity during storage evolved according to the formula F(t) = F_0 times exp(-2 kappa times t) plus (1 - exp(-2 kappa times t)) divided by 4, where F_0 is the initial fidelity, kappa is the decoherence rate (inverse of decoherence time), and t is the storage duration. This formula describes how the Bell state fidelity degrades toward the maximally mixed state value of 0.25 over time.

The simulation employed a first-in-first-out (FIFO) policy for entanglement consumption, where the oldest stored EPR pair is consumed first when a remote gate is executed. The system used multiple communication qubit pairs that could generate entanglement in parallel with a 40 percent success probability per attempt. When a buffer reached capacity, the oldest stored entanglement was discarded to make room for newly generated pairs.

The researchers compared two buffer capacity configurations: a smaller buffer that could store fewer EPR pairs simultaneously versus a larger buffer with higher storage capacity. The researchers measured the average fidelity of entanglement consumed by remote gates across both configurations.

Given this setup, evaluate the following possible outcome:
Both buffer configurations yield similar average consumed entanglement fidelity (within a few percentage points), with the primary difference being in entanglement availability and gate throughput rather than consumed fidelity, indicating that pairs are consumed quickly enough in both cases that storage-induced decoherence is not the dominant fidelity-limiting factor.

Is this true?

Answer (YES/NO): YES